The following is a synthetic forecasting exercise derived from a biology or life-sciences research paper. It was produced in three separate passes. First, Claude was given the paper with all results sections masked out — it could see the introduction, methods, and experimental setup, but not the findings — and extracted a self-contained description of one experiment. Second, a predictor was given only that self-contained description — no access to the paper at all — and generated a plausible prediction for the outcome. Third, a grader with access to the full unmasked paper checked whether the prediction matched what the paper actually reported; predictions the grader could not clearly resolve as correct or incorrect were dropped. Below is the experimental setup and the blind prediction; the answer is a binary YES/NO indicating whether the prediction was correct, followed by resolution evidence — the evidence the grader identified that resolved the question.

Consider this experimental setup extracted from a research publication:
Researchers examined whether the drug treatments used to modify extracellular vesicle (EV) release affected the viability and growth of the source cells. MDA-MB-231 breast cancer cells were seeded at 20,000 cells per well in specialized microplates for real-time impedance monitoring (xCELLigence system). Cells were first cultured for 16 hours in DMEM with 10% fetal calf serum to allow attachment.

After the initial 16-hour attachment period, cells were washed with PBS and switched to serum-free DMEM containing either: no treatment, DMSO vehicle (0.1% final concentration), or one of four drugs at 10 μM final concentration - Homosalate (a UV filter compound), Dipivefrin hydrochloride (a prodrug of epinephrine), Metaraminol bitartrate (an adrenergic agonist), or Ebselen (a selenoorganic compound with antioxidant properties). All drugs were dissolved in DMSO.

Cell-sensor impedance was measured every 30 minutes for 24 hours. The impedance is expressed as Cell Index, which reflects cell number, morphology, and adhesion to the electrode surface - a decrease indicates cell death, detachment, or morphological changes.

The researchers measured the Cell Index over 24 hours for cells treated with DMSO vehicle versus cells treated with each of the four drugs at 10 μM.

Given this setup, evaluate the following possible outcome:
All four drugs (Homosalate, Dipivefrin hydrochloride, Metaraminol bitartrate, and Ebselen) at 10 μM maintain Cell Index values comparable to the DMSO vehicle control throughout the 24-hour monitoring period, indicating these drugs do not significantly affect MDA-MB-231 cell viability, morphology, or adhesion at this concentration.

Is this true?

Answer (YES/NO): YES